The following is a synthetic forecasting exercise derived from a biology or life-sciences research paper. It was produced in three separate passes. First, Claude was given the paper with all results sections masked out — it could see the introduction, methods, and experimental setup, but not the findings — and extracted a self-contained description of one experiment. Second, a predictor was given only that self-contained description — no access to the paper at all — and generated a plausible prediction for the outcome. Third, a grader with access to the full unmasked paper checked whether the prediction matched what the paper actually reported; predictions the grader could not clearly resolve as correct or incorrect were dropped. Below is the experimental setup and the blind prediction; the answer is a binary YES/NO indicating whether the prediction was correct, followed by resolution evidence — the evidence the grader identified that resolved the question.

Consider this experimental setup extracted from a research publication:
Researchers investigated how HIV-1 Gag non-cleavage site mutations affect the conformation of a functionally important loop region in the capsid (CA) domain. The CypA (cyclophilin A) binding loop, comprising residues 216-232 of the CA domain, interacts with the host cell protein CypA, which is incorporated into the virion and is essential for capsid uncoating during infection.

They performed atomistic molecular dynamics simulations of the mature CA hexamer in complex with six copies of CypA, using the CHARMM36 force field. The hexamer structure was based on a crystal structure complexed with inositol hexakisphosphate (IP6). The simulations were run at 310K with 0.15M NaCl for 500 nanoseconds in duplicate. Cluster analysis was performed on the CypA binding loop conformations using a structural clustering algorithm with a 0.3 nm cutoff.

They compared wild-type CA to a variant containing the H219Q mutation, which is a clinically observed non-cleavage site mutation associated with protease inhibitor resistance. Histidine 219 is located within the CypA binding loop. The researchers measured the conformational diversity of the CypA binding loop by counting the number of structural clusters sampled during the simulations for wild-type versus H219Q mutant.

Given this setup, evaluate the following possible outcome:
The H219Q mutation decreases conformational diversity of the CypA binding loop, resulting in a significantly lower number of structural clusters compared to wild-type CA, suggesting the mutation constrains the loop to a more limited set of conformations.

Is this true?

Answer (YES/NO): NO